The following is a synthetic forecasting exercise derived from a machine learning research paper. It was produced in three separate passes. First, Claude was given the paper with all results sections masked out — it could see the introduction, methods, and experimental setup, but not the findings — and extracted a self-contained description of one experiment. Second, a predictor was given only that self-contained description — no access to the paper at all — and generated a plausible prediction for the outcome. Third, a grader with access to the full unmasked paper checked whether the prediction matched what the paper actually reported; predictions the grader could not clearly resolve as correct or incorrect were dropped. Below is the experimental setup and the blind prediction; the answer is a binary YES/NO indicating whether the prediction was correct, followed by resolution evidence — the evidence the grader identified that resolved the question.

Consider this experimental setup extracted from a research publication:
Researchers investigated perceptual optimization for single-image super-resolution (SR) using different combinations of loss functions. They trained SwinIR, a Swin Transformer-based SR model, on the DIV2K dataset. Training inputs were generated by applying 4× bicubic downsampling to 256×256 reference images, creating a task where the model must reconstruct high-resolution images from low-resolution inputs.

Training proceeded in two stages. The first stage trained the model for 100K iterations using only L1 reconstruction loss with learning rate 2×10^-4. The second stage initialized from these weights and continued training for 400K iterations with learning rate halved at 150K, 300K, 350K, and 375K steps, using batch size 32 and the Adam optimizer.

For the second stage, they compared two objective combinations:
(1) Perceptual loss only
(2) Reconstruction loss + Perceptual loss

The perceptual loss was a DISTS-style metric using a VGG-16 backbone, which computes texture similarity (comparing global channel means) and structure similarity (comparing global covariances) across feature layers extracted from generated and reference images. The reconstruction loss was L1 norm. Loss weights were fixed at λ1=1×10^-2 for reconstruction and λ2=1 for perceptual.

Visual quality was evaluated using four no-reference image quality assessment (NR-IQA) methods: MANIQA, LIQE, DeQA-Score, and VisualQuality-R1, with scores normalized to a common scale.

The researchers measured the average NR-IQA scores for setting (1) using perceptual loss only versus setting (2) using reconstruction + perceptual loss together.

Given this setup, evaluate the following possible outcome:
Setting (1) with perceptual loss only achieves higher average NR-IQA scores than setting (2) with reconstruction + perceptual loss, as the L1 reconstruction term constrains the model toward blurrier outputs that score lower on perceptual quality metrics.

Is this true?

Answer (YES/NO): YES